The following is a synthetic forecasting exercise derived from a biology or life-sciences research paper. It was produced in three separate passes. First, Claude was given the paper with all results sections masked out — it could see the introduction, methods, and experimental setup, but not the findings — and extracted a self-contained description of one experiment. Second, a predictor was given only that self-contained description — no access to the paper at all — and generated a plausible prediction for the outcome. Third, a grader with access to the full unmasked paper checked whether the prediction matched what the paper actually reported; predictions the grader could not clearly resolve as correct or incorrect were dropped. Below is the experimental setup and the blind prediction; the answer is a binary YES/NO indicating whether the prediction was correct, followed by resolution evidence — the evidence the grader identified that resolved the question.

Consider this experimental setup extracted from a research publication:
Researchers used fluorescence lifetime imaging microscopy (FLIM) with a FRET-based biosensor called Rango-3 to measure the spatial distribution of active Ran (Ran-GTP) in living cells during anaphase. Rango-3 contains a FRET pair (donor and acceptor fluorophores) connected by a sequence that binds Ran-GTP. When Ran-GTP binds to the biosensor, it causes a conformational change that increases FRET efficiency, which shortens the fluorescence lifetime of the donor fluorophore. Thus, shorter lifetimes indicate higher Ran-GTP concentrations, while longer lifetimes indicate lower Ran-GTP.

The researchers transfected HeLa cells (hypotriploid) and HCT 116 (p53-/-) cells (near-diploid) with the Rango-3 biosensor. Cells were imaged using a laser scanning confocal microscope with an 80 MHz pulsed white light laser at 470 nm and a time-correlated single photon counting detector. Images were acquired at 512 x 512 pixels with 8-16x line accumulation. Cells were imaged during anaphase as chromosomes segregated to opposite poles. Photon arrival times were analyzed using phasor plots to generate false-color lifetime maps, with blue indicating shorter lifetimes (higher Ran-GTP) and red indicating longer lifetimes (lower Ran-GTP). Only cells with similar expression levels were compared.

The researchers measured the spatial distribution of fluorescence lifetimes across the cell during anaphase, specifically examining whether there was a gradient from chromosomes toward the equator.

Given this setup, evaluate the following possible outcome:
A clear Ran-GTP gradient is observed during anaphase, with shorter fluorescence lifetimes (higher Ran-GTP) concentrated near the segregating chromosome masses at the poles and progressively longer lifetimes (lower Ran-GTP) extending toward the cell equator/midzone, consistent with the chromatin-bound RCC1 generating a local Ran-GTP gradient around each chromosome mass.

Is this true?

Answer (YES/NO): YES